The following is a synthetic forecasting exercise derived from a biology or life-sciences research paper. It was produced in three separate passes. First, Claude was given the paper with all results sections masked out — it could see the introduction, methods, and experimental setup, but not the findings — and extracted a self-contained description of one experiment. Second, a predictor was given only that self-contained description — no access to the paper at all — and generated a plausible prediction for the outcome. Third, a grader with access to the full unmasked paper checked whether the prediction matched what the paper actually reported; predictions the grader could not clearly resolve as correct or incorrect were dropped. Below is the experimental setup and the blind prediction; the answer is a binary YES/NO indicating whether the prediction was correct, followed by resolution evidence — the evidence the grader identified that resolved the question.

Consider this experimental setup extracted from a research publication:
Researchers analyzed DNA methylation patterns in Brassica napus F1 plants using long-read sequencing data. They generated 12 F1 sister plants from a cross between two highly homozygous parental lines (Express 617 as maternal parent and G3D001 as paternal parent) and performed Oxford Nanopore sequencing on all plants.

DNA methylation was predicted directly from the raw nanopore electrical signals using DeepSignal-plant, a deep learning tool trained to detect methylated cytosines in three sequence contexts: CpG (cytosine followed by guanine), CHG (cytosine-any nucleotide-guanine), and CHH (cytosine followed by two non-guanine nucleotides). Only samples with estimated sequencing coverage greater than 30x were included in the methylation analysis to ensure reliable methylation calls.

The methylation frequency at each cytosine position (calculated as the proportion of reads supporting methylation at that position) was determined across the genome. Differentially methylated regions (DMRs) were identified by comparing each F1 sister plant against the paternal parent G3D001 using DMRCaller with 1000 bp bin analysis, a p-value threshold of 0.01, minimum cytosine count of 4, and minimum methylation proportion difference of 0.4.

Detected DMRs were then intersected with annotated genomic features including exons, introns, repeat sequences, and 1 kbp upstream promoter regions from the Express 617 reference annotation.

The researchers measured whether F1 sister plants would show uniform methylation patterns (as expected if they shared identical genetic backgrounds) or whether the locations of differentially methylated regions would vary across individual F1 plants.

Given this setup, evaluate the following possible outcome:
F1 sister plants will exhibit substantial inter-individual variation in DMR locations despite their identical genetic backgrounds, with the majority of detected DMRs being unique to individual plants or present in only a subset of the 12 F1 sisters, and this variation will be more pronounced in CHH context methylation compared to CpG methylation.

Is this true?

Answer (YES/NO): NO